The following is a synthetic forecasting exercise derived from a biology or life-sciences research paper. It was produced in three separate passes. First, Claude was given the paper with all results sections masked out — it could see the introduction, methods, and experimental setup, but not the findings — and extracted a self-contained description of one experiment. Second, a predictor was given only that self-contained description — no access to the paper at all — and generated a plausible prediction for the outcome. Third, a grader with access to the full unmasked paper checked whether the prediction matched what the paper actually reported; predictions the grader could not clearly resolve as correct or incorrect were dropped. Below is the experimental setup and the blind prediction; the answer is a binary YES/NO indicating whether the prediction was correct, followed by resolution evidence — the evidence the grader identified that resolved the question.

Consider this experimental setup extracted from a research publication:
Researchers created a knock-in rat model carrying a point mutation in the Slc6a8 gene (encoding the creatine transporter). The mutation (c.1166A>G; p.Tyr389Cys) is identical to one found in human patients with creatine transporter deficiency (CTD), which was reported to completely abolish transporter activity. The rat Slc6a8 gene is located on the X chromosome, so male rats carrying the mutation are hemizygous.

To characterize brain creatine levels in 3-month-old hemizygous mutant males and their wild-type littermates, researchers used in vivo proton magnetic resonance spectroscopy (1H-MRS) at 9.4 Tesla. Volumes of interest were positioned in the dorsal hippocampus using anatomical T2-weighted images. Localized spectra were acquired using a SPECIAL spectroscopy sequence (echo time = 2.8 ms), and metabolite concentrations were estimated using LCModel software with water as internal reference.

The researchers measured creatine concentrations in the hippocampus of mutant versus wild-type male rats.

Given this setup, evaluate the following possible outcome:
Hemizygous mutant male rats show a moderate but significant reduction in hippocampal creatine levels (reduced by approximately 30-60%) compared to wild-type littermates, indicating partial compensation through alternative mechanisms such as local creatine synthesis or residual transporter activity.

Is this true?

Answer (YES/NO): NO